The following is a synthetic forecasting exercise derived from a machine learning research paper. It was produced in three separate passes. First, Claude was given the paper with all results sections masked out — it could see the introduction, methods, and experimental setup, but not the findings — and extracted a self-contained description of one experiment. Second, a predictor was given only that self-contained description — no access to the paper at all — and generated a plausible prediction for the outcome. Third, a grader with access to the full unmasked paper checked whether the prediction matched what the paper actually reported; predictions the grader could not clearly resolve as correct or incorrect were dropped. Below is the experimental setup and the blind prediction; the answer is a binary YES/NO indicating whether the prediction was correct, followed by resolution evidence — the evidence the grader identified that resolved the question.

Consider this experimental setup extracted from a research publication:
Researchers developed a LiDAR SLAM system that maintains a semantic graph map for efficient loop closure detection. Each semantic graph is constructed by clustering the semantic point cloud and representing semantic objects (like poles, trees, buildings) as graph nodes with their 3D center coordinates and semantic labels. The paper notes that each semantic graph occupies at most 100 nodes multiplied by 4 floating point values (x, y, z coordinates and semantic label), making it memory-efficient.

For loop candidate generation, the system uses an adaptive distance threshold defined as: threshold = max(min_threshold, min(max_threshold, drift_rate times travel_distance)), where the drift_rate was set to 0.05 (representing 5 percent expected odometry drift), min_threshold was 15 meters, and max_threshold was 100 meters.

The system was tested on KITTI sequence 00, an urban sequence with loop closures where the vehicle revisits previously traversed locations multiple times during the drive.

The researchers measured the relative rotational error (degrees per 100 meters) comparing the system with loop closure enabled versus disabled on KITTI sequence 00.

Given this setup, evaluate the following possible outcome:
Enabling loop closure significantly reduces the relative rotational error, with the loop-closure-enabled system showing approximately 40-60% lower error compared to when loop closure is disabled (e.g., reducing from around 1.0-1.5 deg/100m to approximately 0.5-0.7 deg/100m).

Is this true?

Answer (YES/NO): NO